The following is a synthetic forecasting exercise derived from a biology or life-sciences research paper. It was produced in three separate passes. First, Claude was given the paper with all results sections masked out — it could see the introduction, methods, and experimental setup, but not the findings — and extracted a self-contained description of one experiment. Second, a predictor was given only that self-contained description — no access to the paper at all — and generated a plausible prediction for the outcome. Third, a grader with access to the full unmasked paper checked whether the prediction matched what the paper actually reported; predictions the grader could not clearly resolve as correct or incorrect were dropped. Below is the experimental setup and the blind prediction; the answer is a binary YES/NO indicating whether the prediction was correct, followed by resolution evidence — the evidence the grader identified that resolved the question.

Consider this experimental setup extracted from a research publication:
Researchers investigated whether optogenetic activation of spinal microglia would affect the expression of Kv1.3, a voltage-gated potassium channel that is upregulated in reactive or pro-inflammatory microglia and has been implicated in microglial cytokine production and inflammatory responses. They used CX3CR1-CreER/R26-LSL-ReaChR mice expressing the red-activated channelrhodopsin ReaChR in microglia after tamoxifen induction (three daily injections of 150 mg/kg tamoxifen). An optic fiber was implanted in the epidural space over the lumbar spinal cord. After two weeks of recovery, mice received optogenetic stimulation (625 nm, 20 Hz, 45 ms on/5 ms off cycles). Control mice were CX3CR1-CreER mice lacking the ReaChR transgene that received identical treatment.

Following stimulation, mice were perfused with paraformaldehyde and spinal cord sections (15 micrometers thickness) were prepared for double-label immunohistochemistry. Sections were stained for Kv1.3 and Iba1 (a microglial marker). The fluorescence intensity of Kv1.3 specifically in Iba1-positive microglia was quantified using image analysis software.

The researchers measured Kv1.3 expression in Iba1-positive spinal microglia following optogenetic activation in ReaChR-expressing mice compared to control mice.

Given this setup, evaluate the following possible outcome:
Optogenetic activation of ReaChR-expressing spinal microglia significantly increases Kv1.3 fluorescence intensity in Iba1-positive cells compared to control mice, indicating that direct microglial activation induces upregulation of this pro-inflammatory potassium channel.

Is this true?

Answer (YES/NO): NO